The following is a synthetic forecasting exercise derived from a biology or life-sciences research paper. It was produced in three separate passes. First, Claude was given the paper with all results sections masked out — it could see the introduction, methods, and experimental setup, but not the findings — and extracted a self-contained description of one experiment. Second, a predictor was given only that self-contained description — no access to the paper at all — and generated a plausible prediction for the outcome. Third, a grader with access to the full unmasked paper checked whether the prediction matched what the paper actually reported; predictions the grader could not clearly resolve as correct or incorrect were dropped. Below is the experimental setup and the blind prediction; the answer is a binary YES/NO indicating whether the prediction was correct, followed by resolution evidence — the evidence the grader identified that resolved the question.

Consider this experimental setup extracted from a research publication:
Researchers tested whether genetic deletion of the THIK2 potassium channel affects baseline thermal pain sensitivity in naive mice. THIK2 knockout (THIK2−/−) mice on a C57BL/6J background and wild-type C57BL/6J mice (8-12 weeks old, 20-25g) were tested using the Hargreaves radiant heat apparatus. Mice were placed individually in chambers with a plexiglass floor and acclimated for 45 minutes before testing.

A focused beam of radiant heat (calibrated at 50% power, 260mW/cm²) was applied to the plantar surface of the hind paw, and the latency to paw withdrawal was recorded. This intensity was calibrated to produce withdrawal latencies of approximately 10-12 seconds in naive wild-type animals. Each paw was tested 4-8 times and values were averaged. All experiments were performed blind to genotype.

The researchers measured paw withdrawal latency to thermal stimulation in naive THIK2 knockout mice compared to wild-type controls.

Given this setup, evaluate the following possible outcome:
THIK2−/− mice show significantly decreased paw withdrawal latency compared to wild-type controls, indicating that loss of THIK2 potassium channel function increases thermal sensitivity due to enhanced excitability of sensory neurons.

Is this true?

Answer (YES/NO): YES